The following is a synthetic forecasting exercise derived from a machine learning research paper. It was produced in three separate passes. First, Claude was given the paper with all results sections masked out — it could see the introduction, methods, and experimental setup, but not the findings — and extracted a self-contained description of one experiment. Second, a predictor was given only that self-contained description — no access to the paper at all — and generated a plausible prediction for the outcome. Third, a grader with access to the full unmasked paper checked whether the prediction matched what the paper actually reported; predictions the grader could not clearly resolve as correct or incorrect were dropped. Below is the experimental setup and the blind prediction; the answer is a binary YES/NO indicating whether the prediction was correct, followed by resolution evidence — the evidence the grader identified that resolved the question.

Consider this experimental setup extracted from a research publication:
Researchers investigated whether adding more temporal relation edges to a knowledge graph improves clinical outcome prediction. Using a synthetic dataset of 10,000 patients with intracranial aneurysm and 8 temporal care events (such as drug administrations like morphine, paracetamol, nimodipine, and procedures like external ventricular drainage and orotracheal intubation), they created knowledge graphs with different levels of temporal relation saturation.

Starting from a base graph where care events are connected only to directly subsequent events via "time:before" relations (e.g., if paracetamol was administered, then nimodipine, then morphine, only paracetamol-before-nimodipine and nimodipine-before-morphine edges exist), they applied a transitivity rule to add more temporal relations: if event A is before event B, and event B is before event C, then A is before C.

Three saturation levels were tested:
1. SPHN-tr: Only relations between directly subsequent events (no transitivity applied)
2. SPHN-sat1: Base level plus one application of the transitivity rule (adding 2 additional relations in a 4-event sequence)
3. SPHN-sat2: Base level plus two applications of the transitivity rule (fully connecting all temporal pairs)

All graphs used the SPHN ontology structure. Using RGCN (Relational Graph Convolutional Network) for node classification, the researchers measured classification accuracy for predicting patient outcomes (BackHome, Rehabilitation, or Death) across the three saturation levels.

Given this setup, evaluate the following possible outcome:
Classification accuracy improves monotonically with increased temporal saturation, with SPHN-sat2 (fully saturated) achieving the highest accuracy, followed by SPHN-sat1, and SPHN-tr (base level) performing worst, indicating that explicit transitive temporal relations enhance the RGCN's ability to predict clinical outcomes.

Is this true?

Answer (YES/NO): NO